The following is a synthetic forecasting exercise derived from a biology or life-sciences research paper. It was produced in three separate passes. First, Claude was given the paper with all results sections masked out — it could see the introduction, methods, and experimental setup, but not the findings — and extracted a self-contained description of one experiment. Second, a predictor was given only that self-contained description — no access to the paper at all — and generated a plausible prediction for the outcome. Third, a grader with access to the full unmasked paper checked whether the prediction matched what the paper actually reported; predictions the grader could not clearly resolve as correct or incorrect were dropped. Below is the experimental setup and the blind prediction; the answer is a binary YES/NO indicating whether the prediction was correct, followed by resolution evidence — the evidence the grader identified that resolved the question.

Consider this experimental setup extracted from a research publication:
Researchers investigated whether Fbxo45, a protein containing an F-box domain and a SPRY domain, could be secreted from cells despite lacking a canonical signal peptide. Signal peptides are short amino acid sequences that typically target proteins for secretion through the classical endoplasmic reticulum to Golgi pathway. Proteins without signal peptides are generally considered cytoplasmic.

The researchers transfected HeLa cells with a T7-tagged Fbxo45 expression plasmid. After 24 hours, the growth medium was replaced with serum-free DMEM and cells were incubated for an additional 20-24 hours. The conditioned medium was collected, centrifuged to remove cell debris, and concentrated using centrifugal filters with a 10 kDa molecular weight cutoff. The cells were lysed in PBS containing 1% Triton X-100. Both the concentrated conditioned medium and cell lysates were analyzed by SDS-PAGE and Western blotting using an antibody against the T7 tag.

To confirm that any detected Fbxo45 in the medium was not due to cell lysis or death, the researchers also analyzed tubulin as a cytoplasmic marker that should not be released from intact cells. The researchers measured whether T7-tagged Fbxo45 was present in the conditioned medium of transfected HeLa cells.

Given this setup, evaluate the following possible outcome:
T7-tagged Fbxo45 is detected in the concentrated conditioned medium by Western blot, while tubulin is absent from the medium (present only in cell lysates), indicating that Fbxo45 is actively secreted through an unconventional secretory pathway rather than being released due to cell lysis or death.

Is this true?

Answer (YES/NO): YES